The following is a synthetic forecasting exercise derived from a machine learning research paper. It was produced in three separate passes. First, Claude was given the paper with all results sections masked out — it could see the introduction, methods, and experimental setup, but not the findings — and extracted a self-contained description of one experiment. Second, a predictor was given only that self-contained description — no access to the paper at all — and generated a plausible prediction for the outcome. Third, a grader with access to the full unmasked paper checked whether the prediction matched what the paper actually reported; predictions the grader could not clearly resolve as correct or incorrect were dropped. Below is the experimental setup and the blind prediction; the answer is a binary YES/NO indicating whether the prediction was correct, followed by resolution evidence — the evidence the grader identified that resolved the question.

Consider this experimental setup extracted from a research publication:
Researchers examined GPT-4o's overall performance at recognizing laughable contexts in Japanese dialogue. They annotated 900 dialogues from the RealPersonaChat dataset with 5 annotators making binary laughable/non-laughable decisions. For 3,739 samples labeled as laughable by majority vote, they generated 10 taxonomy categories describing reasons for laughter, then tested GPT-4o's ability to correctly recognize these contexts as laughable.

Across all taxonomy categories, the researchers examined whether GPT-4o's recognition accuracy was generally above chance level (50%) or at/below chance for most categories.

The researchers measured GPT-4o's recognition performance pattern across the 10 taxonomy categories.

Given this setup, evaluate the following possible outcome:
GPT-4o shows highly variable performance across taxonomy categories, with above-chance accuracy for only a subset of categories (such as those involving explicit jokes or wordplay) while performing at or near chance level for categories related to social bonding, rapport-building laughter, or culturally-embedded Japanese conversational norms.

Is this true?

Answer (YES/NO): NO